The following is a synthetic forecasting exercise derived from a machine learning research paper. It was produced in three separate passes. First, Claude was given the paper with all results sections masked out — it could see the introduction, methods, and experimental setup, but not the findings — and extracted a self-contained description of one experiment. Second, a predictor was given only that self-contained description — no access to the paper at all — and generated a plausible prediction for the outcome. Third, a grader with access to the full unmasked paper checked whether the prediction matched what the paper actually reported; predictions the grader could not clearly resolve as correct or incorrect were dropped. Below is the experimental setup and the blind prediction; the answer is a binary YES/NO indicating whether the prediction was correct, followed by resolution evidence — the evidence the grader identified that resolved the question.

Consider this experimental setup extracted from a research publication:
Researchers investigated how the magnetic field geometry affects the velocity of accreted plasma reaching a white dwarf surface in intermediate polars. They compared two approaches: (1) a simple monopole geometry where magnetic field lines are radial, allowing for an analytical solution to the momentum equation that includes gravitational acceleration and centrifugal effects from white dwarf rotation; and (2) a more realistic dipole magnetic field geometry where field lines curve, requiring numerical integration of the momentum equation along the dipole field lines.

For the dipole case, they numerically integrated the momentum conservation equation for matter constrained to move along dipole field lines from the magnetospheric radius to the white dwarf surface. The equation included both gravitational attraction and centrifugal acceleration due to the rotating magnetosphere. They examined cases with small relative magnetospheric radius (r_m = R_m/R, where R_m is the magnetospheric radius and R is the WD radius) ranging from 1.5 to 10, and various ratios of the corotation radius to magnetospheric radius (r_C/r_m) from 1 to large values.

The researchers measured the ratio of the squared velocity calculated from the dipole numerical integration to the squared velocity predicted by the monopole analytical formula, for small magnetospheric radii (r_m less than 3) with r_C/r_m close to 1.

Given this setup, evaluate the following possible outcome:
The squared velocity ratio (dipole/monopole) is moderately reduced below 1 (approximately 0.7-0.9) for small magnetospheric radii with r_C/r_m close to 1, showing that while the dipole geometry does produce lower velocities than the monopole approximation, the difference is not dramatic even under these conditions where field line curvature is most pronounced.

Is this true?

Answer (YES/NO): NO